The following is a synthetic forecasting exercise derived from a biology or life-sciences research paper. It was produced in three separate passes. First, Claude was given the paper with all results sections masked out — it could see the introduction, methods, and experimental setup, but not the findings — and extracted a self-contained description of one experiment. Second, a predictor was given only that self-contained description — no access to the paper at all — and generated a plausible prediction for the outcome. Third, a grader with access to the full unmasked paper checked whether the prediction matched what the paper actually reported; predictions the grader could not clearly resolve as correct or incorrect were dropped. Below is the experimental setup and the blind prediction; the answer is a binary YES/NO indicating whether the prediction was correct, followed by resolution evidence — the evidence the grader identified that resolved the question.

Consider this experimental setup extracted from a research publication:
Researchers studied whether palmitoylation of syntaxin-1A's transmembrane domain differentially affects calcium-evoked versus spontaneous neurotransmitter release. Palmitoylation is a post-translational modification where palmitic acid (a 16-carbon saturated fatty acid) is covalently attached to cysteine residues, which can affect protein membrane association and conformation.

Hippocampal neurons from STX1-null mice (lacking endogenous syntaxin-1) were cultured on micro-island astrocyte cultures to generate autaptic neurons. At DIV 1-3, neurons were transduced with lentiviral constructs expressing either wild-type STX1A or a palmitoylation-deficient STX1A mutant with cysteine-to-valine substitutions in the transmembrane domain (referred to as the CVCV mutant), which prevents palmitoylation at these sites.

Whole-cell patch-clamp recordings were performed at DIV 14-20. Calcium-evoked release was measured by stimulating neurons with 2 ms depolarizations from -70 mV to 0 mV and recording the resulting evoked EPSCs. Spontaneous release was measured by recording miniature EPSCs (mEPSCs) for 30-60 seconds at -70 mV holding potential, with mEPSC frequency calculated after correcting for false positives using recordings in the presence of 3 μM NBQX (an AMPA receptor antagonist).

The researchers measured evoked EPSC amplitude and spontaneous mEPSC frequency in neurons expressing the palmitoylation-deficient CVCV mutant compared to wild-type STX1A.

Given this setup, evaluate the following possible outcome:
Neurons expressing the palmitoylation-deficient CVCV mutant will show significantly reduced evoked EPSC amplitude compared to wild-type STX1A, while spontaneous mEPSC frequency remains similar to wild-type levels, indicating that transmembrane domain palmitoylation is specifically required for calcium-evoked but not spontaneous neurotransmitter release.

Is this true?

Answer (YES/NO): NO